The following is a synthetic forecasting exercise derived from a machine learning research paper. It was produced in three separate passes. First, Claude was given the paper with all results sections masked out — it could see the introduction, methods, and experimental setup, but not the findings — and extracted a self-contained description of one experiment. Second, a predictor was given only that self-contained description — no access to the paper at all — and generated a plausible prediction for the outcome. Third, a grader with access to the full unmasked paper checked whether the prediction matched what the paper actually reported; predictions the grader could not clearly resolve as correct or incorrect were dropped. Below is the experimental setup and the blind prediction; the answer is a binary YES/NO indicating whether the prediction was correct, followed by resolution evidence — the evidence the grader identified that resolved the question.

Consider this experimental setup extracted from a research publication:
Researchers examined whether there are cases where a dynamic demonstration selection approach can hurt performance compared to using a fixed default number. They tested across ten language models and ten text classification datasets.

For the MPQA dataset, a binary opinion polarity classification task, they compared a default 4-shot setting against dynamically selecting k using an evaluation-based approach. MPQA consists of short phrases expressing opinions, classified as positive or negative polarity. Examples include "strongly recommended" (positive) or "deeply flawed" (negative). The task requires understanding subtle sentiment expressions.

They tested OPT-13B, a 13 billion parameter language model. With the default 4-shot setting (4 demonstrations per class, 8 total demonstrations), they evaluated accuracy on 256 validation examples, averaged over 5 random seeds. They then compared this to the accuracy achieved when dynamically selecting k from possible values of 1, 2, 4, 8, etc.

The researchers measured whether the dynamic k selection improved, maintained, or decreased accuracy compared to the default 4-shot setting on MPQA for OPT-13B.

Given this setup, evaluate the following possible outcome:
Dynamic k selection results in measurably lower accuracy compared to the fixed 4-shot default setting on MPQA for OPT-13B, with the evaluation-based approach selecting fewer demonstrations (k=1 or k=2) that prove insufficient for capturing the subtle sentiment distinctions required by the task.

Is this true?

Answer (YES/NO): NO